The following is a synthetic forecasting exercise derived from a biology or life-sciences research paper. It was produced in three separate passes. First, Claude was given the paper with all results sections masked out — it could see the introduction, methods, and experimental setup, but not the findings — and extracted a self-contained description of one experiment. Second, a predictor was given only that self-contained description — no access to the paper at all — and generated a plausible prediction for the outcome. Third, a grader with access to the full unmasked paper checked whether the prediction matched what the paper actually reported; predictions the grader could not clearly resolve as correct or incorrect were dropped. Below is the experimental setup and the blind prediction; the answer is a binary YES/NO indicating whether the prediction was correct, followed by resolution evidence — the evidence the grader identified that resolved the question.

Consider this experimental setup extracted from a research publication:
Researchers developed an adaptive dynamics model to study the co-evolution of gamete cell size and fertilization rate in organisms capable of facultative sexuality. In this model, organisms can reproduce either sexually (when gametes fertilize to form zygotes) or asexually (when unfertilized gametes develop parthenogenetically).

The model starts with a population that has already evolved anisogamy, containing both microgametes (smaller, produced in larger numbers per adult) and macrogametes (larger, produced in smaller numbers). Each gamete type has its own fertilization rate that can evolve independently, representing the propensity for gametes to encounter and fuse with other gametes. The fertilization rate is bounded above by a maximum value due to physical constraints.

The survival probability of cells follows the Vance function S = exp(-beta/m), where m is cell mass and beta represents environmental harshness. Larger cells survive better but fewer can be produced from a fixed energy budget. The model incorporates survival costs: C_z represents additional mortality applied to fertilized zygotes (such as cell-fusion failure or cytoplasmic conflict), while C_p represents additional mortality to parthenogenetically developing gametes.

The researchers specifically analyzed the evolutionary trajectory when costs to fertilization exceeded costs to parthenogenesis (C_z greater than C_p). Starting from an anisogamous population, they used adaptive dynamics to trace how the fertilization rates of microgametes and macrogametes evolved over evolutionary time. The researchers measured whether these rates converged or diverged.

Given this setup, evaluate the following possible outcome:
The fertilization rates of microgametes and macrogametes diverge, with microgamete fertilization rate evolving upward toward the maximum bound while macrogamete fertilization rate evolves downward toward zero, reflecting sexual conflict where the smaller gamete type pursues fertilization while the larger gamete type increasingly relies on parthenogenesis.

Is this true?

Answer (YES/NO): YES